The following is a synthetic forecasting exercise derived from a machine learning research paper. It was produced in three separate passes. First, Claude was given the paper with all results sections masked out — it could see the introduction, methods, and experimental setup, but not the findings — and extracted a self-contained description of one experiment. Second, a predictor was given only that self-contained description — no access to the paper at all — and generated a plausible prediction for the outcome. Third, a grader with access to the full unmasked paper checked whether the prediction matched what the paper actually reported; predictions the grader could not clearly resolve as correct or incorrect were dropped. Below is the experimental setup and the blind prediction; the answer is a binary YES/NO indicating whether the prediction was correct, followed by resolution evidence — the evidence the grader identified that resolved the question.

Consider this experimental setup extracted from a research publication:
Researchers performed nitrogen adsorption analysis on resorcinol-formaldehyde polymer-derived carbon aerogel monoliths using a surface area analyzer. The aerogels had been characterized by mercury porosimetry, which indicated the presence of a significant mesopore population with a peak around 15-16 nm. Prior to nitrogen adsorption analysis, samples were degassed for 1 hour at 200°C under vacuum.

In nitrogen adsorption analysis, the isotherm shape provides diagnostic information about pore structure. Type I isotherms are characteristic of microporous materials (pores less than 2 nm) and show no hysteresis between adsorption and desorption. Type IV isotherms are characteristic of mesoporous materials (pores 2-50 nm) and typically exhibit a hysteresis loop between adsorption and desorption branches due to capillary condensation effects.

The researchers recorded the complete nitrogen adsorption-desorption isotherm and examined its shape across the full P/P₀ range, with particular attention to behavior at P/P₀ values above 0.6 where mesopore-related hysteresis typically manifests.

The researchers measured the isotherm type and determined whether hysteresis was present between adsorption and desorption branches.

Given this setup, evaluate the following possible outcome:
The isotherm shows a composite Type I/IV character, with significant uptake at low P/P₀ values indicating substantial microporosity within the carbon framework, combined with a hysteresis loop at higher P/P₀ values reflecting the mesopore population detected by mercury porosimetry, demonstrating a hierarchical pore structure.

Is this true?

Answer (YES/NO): NO